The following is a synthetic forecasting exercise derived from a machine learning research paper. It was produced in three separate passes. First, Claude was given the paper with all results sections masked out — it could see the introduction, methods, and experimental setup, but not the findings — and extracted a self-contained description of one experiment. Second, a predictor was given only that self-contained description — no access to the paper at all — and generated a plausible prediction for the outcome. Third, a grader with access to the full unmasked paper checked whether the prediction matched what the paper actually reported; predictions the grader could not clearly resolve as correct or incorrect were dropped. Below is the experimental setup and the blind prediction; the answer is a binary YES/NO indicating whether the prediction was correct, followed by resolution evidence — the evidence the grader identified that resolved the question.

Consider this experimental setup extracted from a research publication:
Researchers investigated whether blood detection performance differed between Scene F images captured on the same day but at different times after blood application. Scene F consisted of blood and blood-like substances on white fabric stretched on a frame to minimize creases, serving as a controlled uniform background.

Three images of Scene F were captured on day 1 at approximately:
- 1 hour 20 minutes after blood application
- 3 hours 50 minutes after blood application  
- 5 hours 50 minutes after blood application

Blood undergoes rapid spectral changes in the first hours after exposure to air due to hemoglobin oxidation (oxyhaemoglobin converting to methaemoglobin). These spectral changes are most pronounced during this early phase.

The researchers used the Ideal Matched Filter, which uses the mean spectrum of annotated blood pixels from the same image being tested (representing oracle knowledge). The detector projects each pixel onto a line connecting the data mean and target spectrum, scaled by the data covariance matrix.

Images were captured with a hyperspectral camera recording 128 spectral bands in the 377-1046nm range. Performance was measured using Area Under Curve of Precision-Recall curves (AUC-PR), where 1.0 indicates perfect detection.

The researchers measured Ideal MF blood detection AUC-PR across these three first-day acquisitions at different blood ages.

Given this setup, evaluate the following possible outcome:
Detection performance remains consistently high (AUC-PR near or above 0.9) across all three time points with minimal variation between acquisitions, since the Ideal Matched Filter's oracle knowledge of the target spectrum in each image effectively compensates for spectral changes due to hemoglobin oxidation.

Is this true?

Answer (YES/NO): YES